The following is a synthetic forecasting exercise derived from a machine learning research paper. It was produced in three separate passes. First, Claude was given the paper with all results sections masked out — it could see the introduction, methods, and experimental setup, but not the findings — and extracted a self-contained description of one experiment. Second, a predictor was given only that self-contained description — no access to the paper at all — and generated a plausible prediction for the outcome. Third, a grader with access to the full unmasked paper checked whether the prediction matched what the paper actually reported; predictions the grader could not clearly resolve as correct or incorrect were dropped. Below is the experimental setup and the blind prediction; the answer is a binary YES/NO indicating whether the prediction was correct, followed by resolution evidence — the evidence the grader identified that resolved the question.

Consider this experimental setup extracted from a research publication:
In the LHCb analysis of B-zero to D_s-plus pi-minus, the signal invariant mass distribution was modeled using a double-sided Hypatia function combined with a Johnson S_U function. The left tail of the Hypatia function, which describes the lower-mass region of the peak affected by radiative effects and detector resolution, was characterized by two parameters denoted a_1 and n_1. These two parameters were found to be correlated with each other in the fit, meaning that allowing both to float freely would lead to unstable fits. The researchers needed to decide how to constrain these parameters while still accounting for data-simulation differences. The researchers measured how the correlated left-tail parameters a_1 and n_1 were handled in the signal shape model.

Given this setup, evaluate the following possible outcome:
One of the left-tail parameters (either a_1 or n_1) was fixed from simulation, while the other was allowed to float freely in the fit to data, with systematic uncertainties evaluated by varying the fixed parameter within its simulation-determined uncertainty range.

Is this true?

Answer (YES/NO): NO